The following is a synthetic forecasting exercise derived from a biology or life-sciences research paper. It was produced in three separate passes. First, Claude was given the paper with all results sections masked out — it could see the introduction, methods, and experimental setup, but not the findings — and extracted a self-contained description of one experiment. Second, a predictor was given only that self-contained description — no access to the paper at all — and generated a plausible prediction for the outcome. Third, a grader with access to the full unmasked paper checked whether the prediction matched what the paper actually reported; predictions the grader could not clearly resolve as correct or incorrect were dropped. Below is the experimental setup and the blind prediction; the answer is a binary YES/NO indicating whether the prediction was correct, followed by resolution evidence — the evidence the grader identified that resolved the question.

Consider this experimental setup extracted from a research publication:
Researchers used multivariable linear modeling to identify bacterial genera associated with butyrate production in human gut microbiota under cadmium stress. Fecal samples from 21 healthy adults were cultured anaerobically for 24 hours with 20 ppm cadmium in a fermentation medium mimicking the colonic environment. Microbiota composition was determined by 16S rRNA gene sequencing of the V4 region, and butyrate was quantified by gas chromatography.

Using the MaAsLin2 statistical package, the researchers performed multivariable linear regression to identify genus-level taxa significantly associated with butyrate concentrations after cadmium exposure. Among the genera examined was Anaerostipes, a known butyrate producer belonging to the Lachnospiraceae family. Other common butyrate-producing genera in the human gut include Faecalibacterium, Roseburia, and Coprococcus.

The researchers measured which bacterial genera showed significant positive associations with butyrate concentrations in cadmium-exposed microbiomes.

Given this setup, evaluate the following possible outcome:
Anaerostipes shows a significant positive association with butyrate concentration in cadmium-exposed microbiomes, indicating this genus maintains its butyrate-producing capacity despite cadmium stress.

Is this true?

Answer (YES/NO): YES